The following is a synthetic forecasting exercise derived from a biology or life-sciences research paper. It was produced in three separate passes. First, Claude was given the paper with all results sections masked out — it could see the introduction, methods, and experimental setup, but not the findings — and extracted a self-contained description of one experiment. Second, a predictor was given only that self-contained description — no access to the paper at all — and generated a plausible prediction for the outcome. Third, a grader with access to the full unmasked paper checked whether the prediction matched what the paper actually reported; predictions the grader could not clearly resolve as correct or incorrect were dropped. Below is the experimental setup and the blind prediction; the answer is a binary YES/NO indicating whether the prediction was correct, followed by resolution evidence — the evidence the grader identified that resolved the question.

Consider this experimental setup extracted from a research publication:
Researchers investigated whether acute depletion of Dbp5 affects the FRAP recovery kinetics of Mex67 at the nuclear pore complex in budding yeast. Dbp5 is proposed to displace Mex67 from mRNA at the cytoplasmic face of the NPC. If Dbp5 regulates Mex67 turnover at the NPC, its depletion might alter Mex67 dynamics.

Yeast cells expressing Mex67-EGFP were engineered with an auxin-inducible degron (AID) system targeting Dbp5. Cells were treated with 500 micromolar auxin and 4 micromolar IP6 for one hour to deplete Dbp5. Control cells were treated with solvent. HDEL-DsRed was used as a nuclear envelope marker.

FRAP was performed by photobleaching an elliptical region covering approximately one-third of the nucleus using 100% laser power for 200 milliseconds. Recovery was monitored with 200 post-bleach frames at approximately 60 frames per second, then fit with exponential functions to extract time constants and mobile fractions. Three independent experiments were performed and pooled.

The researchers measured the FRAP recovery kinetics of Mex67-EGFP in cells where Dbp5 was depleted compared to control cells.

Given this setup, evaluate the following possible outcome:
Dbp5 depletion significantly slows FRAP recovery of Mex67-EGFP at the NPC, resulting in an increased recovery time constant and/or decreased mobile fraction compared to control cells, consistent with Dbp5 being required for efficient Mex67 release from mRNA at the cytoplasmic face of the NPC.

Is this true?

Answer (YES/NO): NO